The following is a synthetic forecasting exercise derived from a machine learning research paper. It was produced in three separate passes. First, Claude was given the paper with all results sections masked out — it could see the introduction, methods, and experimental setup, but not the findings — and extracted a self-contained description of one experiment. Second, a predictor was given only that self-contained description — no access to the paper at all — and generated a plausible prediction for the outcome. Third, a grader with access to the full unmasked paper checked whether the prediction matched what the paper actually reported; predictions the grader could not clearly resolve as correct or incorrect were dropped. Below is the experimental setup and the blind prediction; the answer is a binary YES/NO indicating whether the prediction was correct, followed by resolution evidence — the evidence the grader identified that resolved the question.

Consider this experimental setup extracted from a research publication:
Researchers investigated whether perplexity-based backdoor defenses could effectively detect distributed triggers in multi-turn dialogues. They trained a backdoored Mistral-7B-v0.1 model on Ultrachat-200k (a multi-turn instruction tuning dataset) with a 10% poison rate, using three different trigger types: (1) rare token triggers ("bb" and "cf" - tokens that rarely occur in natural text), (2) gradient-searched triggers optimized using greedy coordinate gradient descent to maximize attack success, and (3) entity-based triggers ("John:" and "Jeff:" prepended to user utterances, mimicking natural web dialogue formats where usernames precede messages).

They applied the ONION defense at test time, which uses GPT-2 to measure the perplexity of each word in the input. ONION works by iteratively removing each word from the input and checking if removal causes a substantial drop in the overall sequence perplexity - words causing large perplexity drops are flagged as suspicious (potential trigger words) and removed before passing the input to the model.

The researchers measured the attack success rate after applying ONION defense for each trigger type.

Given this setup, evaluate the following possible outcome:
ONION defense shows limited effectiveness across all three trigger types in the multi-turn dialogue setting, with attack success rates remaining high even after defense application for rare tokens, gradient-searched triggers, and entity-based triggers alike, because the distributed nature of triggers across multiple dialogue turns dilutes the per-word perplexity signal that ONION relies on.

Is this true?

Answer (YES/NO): NO